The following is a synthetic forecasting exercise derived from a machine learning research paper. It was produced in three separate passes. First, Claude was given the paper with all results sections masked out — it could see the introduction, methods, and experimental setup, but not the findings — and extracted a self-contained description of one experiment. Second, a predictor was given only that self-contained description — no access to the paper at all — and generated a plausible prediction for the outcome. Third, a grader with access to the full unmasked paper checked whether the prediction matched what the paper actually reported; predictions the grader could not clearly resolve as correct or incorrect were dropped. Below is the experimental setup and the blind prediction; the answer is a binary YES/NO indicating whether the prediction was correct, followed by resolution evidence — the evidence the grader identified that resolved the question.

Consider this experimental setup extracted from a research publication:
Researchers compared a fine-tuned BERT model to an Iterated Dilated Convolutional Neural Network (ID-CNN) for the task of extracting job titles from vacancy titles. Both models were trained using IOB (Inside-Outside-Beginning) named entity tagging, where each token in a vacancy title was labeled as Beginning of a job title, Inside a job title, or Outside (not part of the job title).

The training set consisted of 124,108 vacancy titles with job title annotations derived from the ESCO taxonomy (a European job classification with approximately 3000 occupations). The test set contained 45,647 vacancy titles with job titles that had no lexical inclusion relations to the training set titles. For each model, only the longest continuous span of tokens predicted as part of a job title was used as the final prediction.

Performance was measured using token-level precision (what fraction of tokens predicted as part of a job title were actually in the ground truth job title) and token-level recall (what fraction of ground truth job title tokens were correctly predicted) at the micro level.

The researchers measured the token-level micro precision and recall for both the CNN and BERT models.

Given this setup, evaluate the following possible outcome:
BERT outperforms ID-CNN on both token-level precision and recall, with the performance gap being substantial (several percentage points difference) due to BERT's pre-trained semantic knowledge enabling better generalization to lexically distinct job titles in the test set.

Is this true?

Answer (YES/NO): YES